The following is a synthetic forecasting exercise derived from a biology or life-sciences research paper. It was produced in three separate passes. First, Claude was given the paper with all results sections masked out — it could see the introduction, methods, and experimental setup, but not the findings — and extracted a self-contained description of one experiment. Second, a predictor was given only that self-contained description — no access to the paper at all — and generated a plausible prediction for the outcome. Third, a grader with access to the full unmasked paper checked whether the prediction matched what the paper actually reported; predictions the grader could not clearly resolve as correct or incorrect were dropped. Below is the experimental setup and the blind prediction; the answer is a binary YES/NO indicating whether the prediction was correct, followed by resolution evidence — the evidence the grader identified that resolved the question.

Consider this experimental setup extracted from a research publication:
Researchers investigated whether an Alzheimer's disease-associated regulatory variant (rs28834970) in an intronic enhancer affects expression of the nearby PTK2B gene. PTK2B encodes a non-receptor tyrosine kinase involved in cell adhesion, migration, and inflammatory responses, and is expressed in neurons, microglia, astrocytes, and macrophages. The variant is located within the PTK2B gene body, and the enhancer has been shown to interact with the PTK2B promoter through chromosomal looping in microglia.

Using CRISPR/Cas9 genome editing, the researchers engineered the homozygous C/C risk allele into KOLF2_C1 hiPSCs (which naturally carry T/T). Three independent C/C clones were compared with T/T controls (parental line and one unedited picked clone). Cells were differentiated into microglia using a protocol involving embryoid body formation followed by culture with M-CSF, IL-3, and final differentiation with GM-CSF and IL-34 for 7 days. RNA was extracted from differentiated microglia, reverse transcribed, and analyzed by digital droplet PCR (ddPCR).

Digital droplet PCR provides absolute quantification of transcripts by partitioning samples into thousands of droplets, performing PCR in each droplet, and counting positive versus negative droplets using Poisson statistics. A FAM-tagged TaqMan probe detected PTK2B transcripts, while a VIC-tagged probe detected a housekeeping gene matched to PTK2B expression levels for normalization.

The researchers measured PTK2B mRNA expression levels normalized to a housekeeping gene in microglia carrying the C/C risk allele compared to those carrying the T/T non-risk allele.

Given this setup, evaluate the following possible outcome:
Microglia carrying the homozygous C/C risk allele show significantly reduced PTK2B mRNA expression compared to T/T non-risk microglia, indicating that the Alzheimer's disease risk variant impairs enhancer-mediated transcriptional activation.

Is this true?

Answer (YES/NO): NO